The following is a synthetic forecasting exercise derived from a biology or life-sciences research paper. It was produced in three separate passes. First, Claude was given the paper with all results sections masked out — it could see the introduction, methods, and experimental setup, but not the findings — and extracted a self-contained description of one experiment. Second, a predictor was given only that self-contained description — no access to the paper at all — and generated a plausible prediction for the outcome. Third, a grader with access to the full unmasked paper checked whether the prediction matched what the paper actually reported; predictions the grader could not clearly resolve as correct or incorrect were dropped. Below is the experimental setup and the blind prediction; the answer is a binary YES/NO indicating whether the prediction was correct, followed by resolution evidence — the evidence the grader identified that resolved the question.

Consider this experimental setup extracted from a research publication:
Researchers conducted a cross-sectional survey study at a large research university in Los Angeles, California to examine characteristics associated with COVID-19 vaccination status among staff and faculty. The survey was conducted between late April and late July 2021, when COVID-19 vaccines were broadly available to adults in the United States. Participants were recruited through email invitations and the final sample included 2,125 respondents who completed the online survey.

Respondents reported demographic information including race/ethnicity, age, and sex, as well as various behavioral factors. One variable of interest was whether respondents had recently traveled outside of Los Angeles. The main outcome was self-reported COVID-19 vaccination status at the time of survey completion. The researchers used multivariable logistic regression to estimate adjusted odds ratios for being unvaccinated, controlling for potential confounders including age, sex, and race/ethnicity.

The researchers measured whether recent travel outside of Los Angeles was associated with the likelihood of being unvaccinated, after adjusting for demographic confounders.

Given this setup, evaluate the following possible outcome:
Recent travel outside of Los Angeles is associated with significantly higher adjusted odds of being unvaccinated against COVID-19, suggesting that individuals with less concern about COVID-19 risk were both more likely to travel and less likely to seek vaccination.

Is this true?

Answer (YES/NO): NO